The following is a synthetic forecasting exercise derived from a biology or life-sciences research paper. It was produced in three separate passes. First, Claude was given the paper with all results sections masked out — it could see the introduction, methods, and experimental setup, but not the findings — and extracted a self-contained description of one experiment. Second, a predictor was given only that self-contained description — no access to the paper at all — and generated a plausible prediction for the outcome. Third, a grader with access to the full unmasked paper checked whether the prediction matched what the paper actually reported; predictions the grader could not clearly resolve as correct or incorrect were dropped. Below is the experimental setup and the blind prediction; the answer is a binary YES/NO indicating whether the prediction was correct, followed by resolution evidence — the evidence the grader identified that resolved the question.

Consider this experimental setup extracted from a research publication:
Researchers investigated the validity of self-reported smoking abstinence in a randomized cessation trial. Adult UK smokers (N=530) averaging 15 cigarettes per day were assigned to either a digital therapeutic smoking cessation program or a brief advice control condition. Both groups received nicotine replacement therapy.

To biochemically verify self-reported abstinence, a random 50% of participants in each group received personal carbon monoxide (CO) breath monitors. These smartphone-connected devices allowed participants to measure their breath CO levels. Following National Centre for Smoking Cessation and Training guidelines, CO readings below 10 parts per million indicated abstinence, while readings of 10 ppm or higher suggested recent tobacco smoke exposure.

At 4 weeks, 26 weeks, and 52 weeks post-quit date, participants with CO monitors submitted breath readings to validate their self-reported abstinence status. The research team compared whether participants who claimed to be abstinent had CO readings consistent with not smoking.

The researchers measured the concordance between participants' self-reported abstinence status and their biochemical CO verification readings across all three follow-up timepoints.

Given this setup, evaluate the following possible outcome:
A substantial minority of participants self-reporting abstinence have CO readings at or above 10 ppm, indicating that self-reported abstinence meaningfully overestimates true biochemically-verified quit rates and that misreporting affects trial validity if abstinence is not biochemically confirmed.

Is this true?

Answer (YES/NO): NO